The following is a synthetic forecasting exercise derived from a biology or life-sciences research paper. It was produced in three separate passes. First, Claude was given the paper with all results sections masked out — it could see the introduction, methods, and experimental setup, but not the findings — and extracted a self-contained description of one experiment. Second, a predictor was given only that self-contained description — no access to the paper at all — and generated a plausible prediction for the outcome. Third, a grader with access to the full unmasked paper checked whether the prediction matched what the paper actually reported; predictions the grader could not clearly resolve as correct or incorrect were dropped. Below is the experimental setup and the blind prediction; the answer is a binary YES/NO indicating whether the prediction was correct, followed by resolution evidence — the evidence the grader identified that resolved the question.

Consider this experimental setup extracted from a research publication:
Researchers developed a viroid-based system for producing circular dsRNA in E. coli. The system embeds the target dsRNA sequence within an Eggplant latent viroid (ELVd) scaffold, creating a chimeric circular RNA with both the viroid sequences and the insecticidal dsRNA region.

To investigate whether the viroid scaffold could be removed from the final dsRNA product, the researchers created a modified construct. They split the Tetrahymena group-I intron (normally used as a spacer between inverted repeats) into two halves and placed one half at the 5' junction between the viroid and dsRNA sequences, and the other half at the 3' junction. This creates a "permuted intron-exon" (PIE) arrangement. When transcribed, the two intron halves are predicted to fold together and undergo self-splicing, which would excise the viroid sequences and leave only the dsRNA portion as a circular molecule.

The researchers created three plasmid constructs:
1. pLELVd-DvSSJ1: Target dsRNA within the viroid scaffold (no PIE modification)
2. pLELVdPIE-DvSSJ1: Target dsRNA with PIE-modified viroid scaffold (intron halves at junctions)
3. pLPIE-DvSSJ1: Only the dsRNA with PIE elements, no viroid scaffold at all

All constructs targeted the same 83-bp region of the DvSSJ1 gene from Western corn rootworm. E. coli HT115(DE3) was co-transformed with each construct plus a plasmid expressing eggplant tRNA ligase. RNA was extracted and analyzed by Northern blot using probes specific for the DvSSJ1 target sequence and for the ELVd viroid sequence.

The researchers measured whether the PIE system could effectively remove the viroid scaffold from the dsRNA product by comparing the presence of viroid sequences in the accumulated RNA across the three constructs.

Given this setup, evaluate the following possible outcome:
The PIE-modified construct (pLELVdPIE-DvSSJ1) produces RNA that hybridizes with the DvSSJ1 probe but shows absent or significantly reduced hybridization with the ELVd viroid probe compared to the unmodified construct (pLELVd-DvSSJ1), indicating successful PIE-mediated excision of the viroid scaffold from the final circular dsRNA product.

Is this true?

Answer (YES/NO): YES